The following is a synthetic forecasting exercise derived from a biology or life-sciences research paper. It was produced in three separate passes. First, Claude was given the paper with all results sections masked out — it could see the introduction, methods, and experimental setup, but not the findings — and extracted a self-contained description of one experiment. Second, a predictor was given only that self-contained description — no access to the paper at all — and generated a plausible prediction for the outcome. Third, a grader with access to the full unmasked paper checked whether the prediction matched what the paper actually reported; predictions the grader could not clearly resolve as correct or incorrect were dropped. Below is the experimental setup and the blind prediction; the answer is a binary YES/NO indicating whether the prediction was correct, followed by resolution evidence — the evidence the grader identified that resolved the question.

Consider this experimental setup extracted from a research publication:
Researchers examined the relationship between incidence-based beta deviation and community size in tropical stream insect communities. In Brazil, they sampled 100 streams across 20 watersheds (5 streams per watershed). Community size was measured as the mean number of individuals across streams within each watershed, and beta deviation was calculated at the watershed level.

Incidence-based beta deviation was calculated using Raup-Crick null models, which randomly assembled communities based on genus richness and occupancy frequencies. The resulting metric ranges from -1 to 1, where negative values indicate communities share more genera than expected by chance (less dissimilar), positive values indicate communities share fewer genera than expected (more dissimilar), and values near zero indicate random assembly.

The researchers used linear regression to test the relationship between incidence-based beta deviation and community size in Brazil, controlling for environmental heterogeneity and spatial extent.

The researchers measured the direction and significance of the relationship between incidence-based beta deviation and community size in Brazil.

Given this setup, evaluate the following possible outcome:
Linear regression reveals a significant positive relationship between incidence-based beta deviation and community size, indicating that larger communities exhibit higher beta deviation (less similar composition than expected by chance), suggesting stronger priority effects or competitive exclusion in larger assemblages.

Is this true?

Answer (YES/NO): NO